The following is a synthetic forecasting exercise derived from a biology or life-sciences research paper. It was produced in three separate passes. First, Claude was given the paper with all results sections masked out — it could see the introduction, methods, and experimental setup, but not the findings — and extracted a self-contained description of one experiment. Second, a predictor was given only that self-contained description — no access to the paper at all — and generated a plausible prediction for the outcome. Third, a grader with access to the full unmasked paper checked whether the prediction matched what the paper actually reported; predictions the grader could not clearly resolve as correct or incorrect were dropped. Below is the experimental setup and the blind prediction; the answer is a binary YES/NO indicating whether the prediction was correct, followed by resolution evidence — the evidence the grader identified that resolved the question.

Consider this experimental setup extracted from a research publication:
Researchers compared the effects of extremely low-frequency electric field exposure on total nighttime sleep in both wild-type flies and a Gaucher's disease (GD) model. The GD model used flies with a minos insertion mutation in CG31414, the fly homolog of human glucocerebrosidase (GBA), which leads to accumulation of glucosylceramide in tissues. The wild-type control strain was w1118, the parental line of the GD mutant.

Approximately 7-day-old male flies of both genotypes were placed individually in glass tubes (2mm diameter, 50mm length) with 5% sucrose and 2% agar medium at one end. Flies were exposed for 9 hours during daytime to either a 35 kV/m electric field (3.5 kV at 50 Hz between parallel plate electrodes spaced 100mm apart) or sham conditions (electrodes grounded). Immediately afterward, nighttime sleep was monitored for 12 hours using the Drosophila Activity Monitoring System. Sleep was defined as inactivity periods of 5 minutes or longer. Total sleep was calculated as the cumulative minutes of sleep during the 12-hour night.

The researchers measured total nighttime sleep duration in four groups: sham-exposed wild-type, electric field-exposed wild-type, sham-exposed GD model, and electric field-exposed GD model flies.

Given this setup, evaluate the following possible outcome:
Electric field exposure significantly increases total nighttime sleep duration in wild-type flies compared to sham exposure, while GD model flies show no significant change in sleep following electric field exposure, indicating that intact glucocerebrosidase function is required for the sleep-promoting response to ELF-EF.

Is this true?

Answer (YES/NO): NO